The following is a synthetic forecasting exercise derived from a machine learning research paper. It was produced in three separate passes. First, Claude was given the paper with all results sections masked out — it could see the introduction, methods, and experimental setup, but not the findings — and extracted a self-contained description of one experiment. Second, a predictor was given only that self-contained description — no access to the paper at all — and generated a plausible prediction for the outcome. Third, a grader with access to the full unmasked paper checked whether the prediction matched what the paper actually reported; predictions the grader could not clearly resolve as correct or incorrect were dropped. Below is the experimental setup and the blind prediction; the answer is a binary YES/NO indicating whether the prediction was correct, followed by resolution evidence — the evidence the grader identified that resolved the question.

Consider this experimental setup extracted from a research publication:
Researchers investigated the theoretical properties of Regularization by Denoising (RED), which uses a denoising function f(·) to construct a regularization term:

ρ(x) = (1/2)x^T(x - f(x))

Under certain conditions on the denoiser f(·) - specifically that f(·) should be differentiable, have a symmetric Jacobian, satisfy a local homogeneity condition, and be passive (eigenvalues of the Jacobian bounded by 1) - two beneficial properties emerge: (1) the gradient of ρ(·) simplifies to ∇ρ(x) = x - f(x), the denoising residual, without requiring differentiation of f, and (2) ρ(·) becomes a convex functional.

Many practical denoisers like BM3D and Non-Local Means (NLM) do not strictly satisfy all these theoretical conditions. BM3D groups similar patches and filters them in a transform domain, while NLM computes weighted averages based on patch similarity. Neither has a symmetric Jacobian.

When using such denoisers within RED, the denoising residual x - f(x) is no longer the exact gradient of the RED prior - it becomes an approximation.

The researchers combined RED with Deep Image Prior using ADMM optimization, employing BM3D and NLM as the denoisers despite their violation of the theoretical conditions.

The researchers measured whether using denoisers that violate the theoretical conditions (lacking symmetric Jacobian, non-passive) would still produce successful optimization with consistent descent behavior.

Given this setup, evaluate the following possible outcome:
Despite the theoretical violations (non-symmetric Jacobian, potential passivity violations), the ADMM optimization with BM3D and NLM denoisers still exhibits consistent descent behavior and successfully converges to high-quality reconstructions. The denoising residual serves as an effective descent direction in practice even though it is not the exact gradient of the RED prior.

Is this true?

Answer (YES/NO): YES